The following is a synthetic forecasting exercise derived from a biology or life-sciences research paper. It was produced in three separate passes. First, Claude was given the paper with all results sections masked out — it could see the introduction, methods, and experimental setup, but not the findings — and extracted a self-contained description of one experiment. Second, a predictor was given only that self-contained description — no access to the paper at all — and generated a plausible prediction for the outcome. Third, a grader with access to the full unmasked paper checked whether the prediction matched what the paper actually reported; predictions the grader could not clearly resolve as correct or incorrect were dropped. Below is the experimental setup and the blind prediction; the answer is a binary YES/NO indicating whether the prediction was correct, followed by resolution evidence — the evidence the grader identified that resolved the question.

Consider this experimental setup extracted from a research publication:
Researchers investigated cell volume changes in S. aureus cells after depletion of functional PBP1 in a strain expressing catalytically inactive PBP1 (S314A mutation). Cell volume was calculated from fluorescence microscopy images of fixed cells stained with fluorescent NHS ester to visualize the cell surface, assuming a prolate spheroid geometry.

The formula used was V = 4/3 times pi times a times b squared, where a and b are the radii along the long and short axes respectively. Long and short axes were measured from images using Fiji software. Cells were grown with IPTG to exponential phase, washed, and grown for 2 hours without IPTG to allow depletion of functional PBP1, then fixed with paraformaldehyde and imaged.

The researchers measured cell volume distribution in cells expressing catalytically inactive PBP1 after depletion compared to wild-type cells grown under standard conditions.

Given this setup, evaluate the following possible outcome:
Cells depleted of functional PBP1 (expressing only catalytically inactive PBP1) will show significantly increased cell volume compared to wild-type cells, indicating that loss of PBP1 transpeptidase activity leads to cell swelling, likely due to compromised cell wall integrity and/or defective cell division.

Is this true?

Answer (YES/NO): YES